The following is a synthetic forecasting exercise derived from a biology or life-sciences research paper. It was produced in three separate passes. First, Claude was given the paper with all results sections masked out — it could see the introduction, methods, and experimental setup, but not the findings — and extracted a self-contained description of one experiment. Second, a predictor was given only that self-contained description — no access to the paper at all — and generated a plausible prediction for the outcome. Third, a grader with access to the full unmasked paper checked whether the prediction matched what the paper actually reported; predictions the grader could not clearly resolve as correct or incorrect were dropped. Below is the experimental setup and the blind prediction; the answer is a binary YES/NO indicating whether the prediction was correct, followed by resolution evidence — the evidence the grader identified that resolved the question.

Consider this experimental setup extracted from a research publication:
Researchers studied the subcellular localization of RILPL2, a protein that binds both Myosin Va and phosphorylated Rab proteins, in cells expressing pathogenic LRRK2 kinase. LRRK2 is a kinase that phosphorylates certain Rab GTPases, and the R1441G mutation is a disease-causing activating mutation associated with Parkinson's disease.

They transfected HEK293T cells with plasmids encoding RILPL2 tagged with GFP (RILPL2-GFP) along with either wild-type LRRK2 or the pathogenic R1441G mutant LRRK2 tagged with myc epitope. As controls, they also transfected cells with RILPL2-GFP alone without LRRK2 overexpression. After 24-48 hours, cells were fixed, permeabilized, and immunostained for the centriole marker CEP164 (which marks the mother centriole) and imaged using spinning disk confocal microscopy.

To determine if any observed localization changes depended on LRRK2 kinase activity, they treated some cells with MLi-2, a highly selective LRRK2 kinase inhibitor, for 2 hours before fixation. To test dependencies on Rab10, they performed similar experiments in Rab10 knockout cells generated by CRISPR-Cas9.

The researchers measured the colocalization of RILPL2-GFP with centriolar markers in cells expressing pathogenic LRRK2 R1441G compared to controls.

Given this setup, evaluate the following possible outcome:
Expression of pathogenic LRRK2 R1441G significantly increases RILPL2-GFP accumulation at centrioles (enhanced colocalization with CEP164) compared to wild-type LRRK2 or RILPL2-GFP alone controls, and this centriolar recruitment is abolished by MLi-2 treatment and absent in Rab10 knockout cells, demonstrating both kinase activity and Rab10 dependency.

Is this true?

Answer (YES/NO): YES